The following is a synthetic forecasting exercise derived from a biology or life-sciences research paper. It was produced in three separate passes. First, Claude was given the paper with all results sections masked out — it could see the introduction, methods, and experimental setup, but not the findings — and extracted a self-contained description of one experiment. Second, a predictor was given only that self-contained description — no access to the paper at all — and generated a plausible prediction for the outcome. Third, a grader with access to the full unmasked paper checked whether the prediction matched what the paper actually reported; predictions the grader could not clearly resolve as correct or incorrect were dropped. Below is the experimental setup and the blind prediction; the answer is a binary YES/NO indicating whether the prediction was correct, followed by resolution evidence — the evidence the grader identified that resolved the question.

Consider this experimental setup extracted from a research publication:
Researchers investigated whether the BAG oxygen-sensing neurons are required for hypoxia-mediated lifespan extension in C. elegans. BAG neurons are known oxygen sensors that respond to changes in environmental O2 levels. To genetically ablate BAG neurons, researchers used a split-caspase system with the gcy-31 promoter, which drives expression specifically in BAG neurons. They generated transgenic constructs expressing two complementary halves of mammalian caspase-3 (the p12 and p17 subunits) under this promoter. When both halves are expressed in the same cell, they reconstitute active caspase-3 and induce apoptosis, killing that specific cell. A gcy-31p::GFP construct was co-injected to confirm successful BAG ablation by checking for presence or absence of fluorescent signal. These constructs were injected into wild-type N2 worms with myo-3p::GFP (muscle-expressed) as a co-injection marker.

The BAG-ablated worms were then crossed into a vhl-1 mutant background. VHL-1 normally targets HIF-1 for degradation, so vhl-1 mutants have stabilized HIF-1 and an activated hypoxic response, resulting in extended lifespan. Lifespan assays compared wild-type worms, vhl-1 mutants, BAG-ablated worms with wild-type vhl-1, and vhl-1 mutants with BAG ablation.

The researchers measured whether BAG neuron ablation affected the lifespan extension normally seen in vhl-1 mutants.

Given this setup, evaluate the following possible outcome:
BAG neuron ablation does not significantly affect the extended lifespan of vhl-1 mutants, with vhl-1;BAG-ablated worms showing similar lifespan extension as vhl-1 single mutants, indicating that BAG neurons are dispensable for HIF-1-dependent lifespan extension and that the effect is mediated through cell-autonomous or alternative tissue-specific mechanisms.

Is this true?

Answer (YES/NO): NO